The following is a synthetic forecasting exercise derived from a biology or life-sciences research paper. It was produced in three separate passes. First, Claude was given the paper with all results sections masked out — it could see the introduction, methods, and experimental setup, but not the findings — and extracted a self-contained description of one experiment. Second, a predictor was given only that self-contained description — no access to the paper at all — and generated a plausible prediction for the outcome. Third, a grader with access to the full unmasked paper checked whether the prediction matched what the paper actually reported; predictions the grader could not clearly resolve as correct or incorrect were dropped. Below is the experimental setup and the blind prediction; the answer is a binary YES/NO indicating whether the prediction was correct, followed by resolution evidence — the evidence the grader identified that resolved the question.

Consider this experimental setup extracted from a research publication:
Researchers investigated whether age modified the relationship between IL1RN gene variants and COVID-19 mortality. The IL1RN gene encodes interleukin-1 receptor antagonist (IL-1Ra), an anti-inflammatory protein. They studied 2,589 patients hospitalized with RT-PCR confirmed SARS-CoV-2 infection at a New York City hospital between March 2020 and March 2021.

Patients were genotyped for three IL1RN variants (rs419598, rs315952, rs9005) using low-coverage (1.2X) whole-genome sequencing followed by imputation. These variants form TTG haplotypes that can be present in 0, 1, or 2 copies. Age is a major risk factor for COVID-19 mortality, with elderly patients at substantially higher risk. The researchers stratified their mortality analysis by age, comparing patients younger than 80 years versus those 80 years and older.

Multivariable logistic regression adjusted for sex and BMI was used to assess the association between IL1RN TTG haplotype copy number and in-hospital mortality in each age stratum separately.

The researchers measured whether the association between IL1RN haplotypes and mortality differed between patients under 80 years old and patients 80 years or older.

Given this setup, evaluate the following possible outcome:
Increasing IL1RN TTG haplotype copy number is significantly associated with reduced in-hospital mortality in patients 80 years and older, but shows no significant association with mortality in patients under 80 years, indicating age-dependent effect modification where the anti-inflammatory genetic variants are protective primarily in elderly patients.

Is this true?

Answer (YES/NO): NO